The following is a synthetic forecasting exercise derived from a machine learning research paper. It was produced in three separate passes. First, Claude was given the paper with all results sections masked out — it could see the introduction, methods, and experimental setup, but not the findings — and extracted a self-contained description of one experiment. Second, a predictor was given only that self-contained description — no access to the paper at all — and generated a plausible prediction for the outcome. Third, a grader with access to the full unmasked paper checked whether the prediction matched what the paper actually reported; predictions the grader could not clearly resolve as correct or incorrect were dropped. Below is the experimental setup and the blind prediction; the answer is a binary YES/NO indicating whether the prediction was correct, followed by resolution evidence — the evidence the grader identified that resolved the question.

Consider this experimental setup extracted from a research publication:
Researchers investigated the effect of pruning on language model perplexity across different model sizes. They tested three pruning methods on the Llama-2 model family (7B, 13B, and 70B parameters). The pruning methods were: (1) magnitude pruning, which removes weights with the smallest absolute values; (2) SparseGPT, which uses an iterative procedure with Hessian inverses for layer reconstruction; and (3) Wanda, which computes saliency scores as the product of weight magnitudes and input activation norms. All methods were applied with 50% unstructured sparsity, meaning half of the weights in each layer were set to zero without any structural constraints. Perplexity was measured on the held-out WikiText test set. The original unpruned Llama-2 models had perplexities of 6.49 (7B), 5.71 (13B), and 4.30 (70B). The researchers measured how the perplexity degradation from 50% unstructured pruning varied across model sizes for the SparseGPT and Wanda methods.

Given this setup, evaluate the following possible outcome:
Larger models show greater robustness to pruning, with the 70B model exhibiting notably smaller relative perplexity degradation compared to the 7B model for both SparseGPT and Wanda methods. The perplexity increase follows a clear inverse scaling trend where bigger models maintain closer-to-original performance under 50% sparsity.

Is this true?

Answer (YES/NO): NO